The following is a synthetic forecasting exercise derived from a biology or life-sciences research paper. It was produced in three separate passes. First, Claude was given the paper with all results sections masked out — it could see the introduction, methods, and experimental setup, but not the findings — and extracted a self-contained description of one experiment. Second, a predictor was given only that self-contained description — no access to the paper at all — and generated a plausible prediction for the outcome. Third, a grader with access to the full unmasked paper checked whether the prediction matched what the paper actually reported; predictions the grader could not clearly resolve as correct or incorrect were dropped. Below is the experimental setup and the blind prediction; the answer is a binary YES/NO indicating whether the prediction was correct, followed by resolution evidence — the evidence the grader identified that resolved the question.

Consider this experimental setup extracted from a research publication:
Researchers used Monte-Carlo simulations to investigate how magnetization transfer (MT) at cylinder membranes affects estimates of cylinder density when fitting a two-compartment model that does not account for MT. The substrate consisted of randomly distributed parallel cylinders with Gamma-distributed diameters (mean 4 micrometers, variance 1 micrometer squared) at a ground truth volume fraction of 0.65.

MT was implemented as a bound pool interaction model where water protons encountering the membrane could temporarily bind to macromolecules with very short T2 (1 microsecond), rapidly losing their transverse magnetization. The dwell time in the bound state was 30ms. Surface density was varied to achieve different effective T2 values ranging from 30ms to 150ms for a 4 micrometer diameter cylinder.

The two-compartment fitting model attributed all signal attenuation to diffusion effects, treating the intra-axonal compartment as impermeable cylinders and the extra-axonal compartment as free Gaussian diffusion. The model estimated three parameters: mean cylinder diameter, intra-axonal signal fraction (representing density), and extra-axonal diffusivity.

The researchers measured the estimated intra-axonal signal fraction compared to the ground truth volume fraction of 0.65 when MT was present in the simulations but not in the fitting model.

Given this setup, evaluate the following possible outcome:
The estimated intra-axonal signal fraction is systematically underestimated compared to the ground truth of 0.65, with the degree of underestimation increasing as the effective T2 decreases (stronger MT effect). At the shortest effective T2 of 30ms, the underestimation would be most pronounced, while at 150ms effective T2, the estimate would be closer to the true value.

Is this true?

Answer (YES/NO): NO